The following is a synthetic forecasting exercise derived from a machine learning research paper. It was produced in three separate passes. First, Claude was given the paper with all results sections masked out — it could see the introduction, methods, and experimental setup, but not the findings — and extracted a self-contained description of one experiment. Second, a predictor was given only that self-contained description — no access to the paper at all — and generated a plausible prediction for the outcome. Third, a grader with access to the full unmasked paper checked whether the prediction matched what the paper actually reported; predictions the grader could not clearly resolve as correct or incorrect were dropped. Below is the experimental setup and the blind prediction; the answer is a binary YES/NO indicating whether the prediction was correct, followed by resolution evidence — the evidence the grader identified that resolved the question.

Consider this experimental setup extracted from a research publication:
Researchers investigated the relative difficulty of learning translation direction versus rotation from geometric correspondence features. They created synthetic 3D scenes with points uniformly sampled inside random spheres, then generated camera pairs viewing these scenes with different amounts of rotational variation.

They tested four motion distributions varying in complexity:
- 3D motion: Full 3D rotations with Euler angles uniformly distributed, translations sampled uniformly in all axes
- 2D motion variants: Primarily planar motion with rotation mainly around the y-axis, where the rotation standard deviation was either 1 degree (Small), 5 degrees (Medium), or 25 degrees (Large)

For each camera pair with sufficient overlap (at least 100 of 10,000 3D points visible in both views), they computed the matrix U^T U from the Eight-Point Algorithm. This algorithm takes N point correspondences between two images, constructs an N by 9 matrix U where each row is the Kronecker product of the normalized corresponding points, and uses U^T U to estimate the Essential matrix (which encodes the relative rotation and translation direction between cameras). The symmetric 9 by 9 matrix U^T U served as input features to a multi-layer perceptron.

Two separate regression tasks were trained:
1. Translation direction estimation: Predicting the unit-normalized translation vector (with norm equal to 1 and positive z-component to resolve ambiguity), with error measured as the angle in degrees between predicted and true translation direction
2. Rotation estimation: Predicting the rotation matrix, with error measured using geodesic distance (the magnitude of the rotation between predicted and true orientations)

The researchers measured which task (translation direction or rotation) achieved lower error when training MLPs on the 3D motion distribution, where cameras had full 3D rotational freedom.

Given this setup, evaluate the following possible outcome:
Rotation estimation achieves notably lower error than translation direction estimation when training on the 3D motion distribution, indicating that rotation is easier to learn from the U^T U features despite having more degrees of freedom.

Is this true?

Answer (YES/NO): NO